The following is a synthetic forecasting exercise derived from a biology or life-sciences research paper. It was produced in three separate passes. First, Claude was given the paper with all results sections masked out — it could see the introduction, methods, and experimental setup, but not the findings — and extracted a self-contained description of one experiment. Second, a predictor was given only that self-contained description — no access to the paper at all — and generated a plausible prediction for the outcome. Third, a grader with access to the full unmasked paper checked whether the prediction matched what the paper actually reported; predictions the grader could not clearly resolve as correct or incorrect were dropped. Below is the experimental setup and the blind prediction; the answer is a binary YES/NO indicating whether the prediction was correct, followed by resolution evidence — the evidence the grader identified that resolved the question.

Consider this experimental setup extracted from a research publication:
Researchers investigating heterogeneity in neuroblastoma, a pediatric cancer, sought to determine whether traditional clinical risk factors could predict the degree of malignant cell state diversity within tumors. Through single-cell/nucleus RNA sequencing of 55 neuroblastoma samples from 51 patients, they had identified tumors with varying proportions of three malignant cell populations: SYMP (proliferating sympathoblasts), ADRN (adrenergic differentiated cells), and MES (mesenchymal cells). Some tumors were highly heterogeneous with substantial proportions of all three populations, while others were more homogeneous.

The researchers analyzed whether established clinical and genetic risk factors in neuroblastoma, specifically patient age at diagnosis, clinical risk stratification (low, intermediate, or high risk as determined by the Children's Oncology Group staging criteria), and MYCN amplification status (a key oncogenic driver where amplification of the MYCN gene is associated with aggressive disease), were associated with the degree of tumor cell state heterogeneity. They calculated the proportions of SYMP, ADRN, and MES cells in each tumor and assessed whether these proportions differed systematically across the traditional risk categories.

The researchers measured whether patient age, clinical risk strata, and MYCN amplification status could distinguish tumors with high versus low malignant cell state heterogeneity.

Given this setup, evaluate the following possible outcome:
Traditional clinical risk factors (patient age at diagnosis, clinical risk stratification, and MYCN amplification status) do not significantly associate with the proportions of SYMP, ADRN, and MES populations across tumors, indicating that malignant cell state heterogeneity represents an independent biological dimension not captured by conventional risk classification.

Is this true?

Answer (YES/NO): NO